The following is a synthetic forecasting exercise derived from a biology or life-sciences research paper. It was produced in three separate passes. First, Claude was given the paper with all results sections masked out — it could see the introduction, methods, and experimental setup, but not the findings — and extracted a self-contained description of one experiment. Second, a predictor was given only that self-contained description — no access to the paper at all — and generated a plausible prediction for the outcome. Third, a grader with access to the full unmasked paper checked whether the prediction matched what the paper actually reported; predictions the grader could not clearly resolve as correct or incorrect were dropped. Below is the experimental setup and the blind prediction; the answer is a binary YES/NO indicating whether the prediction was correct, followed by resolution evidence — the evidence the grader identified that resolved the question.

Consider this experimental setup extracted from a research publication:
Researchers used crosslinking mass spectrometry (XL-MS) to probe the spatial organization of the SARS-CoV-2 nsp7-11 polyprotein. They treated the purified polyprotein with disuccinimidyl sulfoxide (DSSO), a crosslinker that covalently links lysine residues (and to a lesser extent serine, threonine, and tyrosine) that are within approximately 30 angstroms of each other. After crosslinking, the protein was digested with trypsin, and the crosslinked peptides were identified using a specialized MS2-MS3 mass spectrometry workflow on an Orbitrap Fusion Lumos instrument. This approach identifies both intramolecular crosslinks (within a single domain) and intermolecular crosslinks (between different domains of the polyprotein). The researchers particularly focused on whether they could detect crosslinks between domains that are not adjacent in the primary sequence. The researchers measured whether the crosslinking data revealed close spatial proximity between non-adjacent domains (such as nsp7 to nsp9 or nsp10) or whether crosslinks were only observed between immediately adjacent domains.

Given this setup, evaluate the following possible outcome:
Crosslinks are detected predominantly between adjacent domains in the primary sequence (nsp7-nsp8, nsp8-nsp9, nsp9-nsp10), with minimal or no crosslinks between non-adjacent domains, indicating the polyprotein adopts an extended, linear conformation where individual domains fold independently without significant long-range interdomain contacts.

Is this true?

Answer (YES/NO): NO